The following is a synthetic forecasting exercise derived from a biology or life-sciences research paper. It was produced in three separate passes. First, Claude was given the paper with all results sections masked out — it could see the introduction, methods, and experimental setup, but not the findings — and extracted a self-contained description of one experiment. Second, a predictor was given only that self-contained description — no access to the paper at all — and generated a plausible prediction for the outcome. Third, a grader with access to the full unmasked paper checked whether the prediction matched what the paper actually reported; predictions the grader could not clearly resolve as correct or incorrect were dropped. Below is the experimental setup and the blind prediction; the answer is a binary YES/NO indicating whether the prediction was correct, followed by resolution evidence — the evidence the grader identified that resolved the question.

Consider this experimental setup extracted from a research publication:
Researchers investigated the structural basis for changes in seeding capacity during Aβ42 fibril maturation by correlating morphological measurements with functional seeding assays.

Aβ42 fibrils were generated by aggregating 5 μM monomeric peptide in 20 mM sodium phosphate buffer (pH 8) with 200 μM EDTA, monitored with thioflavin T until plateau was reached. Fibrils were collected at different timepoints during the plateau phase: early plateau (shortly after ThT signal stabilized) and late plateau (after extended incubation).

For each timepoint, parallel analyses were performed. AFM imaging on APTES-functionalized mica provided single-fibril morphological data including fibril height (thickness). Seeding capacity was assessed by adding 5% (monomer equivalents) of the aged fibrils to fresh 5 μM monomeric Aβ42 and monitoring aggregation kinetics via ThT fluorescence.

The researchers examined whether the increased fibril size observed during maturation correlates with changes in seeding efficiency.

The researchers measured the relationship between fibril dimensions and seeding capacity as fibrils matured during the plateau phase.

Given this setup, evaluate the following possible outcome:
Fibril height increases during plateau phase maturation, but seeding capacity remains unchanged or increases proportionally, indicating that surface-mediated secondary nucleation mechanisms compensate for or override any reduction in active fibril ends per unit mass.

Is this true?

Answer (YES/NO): NO